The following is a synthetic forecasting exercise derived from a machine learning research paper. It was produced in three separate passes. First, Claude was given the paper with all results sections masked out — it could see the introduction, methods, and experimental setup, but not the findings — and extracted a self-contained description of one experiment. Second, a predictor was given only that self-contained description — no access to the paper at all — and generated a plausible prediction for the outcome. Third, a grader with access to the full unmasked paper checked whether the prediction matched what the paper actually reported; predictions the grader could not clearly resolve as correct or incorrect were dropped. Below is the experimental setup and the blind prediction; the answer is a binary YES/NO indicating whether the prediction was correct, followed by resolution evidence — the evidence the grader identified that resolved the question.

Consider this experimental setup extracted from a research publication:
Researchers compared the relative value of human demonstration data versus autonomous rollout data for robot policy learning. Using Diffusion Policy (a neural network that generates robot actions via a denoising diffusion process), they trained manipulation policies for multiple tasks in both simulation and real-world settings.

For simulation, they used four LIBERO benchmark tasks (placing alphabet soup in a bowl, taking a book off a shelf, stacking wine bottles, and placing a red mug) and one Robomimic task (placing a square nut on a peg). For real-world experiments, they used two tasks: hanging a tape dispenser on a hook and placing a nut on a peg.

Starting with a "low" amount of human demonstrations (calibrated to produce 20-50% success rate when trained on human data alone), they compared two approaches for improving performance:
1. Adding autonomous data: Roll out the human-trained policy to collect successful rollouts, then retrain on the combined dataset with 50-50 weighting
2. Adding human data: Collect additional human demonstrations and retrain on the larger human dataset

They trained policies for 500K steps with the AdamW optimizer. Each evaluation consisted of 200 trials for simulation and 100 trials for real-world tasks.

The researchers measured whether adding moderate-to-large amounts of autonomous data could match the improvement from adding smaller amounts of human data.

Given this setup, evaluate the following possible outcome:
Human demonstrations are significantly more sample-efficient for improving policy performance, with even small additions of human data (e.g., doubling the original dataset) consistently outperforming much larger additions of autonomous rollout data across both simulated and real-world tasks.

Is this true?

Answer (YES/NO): NO